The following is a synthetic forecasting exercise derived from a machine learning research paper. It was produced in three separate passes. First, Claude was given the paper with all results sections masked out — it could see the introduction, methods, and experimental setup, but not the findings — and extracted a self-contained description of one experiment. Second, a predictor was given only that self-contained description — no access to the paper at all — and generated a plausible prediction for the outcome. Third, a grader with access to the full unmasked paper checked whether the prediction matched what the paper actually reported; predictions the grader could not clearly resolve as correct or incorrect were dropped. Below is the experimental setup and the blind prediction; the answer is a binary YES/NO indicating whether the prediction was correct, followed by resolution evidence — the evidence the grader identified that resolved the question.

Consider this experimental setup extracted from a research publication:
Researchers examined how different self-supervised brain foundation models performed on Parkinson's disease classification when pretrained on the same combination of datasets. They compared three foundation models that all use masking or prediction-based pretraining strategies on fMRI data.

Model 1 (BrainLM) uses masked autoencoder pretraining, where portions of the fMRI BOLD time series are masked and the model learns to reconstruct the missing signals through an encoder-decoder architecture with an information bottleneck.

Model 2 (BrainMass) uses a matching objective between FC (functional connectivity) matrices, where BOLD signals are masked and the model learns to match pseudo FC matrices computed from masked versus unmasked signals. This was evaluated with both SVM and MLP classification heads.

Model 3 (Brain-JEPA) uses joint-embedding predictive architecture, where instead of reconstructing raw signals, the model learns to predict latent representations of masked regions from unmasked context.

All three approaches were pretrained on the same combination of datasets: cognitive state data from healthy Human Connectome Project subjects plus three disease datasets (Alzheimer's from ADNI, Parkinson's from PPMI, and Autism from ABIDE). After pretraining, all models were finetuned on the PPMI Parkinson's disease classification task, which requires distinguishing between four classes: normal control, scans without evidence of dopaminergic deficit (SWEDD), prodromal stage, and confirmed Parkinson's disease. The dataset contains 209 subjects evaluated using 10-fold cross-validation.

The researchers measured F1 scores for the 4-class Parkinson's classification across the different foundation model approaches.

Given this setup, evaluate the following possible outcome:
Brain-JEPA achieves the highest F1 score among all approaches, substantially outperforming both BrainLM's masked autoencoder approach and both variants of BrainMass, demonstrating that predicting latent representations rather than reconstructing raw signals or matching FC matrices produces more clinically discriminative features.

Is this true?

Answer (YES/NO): YES